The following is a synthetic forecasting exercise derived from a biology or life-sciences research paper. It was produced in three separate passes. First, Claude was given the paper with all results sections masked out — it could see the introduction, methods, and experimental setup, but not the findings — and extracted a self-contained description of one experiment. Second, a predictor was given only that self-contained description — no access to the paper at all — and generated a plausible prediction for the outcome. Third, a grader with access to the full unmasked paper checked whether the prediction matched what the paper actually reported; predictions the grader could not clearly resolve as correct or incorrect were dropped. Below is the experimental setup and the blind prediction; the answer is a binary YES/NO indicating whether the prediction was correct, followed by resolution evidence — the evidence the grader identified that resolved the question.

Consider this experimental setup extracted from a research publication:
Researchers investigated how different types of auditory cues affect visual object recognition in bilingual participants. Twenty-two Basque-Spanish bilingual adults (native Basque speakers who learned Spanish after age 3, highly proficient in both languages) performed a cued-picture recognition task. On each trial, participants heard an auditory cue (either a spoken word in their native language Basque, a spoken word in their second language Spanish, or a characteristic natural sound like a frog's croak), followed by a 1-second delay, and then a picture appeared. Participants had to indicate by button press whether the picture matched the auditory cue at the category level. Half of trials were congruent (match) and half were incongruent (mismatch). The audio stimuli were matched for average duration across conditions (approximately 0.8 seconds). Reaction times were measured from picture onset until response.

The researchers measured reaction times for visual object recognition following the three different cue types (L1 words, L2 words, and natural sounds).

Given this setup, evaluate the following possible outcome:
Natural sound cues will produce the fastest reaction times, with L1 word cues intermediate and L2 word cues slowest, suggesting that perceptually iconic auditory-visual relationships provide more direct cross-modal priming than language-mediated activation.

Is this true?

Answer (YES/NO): NO